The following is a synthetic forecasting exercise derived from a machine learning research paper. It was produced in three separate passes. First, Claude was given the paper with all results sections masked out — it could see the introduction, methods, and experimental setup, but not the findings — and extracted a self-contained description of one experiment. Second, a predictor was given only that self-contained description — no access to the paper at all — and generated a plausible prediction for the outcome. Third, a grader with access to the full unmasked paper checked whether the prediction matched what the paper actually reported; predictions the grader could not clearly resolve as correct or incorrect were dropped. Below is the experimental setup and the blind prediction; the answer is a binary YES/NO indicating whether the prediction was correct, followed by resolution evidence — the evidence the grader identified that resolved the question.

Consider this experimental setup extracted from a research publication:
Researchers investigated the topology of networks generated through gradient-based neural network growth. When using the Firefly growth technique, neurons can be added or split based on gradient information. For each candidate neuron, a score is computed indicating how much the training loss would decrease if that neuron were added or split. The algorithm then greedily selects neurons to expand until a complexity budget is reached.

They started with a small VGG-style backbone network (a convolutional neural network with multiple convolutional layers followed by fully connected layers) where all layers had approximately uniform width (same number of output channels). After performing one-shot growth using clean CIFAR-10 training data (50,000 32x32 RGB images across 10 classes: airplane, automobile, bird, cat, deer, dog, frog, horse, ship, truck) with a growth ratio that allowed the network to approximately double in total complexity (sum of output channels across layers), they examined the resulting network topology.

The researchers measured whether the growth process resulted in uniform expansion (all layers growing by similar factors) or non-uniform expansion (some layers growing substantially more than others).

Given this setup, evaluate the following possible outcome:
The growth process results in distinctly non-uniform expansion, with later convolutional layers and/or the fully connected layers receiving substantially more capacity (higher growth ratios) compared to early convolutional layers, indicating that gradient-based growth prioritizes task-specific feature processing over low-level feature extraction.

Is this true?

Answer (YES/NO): NO